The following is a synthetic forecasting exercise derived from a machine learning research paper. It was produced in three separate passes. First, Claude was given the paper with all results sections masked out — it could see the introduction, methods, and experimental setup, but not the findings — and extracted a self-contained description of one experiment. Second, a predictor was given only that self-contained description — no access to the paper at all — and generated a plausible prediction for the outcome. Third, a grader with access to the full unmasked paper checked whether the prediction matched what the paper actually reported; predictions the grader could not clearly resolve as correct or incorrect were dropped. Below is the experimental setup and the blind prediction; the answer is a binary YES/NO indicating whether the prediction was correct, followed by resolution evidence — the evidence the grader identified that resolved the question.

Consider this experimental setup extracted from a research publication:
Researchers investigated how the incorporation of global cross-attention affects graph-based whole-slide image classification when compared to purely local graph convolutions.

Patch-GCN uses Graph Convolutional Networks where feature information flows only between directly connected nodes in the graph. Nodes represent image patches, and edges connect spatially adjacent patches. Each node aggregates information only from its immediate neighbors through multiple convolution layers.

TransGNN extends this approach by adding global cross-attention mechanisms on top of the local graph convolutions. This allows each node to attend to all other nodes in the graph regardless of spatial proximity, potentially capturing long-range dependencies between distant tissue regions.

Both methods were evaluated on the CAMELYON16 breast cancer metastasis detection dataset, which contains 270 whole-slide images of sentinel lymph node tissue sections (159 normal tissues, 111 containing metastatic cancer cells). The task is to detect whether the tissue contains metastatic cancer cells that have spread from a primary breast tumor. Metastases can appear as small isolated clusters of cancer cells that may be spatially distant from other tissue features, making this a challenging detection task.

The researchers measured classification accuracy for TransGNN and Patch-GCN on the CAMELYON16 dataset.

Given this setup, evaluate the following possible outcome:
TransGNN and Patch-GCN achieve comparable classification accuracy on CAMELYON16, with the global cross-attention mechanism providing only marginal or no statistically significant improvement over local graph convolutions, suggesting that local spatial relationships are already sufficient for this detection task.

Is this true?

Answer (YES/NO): NO